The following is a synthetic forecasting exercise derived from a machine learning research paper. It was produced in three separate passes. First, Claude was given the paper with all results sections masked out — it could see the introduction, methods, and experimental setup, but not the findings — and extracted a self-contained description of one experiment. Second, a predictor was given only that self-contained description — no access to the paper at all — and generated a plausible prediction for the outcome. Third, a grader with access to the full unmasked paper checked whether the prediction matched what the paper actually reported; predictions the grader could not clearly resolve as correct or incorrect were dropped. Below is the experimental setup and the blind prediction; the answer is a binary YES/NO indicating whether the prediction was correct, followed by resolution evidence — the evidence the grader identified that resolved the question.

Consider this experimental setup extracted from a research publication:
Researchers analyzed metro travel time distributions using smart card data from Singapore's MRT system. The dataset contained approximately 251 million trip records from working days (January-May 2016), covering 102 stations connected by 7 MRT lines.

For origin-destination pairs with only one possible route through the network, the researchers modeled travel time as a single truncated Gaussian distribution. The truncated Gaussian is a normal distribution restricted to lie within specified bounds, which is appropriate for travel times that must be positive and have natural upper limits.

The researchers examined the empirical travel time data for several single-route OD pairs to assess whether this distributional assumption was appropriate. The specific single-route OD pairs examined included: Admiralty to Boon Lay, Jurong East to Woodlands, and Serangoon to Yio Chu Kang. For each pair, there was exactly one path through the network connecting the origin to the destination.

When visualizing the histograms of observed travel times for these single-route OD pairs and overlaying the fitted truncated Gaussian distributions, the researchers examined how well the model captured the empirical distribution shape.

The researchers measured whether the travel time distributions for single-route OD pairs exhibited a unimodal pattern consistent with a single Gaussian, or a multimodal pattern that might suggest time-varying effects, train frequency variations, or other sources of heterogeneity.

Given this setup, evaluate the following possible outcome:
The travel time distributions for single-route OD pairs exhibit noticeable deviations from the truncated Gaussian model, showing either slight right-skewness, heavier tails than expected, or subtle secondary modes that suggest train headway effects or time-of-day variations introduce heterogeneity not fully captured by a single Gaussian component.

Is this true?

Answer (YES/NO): NO